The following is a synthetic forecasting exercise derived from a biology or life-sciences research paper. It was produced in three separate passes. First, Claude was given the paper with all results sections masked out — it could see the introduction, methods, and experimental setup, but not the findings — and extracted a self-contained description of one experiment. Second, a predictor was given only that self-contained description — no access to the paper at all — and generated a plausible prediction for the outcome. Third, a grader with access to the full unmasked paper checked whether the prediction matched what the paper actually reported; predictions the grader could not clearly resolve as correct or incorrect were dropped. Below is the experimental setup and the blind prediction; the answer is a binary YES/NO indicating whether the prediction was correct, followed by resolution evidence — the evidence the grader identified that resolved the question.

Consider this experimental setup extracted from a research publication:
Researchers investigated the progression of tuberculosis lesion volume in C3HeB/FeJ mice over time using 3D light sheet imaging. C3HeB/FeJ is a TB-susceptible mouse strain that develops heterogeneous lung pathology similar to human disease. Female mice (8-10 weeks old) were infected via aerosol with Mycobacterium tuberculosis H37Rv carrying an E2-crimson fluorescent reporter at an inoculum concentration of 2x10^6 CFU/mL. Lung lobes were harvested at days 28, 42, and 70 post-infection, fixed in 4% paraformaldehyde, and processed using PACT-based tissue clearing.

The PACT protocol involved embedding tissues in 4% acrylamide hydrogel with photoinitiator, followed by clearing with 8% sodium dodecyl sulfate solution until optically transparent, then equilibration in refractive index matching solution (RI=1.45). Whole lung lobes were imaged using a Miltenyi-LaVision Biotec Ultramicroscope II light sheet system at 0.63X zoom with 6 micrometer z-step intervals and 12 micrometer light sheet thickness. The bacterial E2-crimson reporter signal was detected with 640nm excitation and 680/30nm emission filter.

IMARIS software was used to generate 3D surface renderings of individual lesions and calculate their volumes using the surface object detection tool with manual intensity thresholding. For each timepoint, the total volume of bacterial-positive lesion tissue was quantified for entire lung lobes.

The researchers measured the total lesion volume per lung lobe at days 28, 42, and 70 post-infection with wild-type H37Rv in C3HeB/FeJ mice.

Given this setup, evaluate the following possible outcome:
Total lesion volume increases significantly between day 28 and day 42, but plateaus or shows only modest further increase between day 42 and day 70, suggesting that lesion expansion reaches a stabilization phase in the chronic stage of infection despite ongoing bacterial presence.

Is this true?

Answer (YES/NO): NO